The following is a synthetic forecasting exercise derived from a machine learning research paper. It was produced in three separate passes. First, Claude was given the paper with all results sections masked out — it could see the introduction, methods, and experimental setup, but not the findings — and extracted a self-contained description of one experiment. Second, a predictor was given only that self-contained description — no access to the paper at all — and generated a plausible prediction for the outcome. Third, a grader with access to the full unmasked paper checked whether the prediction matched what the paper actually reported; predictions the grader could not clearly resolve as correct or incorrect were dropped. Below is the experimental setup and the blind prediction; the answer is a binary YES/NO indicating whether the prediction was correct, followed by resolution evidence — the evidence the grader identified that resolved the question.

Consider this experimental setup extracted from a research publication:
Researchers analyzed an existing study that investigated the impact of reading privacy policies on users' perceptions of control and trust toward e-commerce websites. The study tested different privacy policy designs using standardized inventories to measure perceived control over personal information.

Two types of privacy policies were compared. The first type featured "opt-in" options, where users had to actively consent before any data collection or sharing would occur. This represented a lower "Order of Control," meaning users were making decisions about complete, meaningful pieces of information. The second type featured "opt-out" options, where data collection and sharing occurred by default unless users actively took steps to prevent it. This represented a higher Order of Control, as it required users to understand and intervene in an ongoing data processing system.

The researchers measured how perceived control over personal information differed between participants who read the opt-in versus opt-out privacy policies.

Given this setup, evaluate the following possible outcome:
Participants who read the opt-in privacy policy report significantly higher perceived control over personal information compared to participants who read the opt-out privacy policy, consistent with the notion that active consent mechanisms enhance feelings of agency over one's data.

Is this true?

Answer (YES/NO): YES